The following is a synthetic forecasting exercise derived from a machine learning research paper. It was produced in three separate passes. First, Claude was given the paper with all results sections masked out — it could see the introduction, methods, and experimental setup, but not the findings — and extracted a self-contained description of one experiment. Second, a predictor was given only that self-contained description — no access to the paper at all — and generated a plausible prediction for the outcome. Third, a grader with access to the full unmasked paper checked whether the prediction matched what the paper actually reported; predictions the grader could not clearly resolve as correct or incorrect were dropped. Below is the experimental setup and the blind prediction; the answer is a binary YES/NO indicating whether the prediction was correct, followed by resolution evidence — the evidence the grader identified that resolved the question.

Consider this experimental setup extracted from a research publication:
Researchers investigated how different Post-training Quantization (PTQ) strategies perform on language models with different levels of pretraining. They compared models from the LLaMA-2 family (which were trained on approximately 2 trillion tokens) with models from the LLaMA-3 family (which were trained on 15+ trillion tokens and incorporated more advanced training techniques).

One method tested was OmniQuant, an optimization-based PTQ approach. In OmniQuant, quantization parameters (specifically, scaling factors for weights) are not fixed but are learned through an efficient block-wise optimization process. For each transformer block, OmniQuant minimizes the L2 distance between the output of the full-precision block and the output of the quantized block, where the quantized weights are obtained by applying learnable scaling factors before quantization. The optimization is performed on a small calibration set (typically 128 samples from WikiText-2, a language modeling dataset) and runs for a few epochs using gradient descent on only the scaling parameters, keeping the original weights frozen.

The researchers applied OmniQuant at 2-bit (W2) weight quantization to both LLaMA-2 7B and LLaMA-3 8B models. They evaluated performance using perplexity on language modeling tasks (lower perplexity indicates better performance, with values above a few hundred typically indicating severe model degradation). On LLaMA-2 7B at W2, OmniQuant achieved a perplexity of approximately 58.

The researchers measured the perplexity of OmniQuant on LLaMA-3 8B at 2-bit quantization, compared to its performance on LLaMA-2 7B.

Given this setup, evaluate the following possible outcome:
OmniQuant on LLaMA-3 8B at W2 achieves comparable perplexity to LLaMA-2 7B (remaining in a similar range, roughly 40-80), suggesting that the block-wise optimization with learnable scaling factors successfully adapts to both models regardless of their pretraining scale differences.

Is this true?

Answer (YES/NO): NO